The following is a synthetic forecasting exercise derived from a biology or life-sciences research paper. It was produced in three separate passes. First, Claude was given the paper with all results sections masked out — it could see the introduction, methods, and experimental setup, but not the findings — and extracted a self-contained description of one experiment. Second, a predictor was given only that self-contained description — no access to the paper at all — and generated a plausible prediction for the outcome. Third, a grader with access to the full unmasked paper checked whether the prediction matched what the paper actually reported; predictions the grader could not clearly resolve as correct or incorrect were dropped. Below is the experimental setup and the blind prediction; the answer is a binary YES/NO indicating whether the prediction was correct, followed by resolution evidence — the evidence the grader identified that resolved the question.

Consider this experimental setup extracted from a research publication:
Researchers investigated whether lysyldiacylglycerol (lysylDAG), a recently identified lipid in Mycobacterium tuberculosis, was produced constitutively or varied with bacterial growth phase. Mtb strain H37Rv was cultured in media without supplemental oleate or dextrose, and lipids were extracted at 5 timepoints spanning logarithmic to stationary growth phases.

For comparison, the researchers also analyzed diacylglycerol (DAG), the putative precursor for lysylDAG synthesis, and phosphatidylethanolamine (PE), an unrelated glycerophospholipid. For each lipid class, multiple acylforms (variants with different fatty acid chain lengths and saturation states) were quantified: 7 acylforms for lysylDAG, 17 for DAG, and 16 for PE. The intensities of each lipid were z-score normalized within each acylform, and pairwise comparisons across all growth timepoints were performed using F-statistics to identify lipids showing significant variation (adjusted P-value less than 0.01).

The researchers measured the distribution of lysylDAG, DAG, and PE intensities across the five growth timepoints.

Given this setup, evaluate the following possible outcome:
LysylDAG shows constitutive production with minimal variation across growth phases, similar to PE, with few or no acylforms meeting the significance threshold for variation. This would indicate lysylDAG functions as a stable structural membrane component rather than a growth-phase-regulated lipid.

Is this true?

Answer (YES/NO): YES